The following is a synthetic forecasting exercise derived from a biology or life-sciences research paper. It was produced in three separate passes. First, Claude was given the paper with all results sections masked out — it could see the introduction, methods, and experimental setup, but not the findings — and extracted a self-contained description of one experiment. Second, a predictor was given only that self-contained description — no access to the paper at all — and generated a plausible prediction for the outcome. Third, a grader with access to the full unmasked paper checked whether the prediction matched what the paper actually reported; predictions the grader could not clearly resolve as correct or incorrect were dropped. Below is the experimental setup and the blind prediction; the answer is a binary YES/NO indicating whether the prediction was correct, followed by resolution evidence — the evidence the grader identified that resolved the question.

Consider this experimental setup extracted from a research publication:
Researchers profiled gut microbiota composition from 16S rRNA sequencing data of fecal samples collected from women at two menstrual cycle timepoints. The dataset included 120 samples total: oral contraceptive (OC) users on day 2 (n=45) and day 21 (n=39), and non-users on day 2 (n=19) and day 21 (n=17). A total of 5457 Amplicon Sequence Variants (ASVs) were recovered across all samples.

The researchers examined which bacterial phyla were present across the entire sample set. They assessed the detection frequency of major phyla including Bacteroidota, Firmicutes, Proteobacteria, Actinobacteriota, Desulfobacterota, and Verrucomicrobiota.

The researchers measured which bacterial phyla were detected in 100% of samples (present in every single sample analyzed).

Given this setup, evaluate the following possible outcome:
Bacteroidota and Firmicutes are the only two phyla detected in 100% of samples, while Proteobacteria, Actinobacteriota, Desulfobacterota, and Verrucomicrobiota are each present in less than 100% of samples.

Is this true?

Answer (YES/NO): YES